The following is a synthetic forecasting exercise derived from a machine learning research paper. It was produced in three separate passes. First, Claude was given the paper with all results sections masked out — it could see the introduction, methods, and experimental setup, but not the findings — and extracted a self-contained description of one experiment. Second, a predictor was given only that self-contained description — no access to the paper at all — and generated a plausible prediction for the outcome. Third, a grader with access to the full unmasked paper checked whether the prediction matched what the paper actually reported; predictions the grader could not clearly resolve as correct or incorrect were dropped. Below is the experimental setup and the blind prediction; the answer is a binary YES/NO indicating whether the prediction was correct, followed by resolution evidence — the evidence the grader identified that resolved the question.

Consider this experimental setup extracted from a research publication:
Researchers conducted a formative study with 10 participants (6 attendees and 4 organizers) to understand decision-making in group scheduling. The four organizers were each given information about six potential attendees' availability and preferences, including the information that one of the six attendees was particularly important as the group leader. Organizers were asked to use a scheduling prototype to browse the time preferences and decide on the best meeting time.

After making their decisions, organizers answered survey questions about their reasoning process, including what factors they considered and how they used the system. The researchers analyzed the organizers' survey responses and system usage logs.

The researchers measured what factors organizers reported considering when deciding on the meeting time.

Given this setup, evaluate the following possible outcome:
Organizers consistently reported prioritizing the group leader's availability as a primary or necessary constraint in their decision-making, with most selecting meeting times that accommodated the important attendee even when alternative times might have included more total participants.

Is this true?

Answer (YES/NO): NO